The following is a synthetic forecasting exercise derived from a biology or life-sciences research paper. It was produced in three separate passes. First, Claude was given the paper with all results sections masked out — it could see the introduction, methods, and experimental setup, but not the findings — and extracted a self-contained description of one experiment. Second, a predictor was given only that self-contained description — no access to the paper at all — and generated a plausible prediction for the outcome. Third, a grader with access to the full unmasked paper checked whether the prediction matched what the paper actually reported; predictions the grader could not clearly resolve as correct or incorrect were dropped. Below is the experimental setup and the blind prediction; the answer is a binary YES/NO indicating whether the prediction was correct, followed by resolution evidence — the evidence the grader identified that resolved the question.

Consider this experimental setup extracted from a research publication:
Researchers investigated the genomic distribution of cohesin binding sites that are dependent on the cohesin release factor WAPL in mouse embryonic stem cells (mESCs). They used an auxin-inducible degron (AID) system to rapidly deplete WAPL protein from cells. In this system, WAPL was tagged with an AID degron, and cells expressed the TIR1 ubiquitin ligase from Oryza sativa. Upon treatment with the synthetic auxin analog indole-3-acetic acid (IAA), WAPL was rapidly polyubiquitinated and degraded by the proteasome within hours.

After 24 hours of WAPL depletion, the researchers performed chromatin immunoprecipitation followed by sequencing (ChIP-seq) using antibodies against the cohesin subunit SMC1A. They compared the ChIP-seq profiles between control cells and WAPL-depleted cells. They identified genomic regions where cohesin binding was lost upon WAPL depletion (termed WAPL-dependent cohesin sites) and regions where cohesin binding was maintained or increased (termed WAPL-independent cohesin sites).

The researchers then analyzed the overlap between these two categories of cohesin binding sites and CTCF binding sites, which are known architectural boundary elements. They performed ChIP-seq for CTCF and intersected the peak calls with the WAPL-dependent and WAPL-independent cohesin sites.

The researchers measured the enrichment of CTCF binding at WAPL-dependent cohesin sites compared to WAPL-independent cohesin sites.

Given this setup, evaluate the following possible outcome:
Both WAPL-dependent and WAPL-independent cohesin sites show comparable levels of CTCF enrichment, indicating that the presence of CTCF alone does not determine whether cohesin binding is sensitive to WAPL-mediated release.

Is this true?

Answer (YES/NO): NO